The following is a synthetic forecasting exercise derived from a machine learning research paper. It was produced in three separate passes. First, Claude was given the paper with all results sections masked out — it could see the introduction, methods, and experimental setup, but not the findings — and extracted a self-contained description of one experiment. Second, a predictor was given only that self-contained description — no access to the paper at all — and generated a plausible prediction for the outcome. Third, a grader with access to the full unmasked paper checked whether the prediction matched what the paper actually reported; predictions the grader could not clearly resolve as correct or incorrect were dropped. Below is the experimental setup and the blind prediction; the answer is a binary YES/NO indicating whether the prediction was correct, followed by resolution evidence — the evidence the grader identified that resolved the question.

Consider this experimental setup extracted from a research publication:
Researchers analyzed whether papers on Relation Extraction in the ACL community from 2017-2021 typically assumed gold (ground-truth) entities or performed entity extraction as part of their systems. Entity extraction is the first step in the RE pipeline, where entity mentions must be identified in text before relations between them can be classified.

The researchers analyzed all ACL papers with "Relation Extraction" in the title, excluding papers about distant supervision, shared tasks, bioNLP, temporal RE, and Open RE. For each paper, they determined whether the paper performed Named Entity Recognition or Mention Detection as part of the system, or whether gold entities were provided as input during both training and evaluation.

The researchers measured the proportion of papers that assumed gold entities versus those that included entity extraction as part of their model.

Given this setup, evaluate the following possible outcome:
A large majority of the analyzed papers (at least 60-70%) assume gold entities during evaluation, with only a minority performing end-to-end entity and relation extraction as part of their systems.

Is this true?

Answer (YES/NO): YES